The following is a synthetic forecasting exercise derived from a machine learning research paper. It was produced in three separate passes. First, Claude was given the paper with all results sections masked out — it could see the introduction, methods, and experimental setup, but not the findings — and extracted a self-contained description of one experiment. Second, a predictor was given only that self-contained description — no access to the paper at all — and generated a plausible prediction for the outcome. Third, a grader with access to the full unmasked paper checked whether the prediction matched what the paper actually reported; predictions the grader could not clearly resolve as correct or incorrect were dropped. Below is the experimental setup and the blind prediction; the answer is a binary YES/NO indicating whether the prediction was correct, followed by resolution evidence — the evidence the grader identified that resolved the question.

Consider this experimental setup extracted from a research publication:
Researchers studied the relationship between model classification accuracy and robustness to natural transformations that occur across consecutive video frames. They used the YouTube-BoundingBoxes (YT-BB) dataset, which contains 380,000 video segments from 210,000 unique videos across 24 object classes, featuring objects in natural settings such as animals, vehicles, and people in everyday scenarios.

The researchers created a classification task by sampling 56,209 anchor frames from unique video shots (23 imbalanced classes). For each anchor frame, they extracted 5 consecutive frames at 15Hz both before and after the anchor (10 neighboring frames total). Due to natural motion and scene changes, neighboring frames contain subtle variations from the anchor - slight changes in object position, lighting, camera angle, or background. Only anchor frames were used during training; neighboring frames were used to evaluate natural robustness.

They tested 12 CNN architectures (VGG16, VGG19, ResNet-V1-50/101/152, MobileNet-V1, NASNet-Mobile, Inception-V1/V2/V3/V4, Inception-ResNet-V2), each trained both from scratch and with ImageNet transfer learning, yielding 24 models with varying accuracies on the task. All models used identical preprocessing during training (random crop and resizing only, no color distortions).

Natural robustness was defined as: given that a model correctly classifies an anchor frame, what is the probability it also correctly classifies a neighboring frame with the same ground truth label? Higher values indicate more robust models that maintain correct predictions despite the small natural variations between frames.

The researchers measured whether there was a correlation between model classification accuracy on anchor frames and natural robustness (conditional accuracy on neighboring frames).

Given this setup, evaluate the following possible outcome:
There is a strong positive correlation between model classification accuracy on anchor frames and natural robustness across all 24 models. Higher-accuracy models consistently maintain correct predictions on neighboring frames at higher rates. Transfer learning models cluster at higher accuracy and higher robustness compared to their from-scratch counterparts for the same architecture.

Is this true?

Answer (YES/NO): YES